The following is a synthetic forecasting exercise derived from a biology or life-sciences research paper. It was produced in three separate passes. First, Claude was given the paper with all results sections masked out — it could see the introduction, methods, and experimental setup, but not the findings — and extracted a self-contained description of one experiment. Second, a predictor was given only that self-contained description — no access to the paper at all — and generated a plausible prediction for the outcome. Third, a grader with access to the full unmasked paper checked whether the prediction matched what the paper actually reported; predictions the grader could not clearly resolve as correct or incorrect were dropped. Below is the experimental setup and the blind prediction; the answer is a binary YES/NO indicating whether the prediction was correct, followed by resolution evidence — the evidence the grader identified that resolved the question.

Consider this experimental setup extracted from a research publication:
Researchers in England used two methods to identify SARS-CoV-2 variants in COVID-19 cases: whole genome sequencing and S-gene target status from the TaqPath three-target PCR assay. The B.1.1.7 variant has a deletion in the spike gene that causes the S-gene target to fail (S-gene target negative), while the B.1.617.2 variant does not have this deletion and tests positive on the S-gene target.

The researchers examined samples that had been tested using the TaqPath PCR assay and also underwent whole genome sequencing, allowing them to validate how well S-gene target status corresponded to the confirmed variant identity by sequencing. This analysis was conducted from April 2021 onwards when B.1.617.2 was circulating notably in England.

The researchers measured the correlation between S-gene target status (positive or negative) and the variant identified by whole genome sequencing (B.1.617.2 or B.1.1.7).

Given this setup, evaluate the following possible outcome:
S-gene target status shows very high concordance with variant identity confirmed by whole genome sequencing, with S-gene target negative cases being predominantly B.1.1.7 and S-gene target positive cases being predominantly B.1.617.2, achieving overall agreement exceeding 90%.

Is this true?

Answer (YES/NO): NO